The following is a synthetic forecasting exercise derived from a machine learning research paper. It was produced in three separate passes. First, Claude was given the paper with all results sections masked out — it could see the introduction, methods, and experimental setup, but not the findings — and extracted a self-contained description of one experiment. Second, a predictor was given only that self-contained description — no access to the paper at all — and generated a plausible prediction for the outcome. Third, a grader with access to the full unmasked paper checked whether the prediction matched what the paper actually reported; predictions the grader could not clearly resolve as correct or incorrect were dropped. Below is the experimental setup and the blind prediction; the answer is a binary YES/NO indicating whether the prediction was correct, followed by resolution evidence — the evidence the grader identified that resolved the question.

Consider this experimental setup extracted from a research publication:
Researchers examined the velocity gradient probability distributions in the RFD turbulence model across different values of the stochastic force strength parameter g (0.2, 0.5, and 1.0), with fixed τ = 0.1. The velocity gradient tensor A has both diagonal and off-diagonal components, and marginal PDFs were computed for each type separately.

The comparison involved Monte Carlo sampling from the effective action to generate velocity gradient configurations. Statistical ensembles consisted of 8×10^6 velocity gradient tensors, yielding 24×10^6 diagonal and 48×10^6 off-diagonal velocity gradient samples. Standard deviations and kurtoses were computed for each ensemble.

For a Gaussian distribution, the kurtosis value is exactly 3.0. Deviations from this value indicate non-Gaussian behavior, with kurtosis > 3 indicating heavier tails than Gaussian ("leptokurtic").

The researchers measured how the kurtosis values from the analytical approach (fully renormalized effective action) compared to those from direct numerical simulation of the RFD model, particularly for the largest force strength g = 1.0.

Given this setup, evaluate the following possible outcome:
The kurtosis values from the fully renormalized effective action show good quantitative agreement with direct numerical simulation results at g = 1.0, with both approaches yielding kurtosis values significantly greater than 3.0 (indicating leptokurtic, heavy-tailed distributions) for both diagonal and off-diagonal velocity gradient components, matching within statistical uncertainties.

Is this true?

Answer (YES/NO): NO